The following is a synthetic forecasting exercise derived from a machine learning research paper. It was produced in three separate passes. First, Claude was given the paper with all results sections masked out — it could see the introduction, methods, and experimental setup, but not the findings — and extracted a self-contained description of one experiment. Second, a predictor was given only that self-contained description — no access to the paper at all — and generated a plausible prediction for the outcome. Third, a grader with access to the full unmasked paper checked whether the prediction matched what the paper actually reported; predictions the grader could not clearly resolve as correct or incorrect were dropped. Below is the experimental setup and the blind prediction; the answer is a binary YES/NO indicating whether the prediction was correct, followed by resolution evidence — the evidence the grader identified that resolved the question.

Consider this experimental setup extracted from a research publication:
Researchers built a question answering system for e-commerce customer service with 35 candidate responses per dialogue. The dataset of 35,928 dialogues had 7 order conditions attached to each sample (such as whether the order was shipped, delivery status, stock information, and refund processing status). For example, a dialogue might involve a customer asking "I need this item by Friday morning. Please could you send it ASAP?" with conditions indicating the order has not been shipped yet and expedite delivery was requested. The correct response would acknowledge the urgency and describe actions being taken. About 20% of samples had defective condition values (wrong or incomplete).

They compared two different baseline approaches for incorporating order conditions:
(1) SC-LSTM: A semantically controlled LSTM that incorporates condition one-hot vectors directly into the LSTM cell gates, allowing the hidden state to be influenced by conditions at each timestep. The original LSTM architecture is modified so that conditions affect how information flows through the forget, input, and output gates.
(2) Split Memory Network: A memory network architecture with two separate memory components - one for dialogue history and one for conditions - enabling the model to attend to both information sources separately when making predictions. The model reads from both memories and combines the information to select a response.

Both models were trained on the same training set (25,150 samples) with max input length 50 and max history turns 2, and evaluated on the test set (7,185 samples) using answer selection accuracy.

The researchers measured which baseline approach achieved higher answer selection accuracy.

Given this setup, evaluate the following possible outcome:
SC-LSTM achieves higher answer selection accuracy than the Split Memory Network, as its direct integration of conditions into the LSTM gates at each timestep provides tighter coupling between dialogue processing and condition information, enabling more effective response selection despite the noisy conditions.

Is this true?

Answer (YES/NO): NO